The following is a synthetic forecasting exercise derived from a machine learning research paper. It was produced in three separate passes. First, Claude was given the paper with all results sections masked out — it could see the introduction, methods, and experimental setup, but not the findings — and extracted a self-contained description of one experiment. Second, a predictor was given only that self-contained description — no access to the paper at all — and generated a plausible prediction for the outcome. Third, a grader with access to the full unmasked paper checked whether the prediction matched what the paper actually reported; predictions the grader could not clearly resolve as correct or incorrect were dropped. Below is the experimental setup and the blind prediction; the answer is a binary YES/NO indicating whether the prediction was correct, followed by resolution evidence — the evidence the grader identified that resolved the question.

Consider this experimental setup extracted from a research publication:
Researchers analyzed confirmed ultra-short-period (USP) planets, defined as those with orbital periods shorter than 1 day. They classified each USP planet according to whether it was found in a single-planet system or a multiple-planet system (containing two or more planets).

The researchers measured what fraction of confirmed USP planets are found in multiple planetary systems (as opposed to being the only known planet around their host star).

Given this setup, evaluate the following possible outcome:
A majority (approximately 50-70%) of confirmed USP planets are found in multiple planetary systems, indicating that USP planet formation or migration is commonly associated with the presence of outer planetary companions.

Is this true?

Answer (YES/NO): NO